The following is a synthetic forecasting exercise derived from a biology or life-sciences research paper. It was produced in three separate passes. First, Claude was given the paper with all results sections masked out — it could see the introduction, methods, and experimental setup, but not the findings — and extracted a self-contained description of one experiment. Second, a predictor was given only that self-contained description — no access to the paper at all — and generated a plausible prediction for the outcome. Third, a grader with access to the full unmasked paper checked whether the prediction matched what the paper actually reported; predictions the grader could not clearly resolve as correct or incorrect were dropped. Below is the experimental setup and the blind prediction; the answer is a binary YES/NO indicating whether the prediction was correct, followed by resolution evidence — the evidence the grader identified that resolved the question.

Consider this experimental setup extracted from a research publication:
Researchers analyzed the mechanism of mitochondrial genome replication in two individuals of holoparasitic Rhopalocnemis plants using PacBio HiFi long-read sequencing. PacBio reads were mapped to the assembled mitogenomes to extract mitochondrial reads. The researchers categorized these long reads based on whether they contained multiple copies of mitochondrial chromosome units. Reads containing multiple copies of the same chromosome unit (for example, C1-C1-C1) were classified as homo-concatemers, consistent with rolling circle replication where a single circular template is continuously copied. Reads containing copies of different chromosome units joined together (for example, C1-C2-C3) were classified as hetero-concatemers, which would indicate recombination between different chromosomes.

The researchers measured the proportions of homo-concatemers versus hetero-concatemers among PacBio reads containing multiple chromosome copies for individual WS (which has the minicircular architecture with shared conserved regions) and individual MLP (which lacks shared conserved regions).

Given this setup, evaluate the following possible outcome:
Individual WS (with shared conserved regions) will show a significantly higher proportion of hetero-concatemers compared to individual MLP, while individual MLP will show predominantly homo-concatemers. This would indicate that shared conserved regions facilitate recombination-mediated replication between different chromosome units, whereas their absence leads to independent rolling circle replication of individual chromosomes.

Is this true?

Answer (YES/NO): YES